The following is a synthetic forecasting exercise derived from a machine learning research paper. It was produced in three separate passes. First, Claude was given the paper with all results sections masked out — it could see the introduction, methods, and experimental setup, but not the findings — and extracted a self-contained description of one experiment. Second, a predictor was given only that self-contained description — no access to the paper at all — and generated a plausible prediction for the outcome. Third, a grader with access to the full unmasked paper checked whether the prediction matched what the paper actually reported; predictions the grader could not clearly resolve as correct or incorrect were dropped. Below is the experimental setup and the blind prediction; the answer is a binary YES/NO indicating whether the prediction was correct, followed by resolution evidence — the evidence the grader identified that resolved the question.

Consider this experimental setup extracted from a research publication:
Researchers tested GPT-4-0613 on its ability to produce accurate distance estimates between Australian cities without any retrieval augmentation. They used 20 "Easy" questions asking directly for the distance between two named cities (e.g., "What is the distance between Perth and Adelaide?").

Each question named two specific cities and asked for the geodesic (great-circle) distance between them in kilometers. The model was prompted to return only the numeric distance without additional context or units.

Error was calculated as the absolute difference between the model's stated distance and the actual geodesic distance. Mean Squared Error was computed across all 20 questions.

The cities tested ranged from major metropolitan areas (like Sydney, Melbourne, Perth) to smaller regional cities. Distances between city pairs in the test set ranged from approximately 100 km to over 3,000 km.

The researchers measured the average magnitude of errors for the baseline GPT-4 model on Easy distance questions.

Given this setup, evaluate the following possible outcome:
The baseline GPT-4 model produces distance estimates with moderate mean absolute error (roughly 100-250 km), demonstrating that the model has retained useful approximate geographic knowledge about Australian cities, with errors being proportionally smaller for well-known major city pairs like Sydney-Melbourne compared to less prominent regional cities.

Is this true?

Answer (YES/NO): NO